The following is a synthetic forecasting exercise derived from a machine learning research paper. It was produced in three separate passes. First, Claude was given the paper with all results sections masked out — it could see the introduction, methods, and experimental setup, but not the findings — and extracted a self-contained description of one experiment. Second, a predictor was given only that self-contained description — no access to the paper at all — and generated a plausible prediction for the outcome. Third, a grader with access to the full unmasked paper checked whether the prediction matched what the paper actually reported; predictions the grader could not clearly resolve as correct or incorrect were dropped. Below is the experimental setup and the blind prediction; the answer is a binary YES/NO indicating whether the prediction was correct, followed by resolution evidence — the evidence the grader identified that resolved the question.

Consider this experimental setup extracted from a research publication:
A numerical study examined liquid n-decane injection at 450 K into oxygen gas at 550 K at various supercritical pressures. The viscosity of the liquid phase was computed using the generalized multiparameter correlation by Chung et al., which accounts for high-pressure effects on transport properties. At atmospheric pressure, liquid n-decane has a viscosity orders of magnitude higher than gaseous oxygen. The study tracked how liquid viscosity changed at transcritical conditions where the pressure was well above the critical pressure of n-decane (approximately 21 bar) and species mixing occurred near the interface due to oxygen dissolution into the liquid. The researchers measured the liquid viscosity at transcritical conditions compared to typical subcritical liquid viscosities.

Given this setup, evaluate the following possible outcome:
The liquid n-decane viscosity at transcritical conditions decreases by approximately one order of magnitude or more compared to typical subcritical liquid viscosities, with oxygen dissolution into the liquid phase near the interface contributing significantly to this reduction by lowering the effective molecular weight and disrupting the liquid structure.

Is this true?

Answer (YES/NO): YES